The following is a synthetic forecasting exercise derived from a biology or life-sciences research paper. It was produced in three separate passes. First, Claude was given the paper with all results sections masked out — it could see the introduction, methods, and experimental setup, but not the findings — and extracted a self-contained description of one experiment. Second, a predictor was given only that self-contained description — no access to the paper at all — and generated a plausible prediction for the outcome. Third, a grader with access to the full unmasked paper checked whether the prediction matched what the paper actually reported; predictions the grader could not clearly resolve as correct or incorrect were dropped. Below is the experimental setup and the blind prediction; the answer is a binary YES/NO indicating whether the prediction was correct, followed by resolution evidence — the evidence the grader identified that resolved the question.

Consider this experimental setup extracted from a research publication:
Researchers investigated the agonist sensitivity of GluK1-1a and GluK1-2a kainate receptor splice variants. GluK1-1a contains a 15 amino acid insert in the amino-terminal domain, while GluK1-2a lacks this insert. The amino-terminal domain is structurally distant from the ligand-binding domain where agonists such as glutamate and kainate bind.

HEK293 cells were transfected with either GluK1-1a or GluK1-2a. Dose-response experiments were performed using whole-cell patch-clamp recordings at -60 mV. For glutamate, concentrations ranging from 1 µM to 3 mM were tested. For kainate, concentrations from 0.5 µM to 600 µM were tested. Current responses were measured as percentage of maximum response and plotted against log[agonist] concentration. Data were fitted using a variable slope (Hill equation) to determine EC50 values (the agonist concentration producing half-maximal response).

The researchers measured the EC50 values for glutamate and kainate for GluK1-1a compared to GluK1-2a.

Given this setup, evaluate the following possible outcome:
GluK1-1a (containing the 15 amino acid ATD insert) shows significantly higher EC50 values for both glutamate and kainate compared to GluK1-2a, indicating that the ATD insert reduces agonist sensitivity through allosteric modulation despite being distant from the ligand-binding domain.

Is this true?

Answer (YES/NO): NO